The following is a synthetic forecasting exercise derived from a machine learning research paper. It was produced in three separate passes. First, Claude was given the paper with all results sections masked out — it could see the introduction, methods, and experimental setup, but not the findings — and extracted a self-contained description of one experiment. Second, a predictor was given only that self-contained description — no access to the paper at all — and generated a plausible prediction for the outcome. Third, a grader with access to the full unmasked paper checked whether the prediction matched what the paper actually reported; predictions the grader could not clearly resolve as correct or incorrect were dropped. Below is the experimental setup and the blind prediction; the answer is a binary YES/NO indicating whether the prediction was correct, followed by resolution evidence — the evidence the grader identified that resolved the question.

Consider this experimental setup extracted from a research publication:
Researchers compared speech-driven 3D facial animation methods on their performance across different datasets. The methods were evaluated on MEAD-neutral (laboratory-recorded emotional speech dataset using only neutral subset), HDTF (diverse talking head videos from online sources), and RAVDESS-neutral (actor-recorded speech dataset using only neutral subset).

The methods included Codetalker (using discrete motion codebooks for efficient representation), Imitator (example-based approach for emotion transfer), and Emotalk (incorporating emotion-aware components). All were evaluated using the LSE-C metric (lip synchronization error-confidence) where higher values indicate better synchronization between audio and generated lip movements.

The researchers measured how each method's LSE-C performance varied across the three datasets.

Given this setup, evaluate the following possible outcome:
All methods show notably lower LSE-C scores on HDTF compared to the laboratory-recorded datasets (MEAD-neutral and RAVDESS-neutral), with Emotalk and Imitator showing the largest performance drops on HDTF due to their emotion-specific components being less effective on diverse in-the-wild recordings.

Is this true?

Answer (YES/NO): NO